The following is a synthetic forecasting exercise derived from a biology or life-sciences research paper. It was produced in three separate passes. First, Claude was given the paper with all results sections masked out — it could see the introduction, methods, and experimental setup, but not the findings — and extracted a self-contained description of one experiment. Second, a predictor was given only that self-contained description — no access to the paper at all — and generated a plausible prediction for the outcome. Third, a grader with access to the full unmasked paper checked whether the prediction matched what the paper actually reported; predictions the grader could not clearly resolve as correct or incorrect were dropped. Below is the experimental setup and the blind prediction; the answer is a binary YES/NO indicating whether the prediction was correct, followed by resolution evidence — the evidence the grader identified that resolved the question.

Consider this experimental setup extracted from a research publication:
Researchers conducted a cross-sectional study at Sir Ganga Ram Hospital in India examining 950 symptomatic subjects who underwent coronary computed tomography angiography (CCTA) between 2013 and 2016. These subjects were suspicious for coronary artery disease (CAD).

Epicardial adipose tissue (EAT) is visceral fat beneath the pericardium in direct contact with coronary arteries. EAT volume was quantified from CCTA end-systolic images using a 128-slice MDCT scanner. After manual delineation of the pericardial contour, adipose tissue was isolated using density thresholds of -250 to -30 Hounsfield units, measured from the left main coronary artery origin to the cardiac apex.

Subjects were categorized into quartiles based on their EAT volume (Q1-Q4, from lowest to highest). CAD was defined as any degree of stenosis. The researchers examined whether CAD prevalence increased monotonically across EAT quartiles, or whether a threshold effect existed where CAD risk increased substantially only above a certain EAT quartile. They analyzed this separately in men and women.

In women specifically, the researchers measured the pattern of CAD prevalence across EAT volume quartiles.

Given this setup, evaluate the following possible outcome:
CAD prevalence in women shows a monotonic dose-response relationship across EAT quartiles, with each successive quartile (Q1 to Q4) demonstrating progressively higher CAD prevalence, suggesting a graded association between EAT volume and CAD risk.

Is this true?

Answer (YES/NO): NO